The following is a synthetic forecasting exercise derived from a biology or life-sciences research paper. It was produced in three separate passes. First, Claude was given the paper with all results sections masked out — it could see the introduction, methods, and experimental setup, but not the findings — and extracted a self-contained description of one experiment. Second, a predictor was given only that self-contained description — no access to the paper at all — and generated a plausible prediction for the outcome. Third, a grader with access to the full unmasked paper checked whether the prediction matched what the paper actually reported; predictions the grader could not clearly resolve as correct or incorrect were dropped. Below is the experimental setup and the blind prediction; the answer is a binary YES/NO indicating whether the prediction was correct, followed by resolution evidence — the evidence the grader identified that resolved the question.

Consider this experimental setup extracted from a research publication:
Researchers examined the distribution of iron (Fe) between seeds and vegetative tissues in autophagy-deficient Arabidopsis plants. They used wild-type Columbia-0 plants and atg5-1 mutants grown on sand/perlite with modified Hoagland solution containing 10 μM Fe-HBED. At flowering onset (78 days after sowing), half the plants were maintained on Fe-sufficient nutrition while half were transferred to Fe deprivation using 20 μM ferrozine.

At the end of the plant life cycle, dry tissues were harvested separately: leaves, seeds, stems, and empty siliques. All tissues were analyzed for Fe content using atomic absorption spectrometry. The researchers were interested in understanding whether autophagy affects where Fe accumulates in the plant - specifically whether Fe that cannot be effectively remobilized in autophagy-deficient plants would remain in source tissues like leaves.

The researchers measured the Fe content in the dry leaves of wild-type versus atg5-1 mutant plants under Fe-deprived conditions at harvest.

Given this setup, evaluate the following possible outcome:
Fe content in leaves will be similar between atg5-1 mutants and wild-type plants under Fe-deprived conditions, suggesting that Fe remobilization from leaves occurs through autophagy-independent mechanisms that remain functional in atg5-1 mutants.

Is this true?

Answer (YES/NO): NO